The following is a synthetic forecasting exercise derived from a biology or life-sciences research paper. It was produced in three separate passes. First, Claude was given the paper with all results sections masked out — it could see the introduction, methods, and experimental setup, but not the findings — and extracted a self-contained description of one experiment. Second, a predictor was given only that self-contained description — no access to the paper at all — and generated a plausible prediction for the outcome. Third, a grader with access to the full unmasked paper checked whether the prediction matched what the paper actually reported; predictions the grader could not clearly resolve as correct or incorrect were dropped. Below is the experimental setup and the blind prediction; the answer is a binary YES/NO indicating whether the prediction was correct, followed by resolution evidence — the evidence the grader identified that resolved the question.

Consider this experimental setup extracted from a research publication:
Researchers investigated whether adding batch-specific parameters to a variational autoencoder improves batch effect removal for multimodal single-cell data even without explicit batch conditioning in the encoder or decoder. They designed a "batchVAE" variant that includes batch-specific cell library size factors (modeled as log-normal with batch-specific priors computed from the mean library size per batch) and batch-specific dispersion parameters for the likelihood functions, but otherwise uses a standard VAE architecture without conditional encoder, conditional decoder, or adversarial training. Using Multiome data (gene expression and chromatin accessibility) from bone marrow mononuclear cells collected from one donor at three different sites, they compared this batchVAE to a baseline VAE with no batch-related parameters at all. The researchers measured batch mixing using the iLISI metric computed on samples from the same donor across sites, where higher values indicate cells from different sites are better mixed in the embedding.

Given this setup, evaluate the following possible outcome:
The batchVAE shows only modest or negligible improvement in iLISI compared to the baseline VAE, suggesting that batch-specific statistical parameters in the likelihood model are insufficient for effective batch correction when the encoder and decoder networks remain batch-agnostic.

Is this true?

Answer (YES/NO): YES